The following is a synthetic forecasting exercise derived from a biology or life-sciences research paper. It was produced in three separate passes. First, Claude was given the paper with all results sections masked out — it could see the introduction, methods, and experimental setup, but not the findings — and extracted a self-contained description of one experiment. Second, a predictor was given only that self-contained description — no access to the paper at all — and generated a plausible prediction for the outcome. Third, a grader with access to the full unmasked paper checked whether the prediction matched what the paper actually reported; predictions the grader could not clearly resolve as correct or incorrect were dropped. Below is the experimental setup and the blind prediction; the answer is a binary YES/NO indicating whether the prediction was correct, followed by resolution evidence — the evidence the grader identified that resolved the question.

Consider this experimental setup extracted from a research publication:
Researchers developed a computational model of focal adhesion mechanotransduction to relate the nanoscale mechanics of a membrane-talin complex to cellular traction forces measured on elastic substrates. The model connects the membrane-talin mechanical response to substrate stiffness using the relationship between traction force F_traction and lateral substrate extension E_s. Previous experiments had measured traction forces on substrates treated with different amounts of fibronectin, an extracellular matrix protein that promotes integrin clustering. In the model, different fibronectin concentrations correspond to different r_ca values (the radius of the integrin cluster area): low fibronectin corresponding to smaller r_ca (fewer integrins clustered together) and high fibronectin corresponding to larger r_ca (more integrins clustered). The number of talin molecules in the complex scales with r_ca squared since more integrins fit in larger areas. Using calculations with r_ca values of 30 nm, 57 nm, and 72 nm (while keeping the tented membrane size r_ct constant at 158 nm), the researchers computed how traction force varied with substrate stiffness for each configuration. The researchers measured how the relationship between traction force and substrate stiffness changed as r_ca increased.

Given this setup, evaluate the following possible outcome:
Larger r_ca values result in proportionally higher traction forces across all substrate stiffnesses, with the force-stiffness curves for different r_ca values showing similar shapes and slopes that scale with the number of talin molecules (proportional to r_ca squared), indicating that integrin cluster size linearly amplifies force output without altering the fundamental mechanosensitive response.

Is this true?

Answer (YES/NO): NO